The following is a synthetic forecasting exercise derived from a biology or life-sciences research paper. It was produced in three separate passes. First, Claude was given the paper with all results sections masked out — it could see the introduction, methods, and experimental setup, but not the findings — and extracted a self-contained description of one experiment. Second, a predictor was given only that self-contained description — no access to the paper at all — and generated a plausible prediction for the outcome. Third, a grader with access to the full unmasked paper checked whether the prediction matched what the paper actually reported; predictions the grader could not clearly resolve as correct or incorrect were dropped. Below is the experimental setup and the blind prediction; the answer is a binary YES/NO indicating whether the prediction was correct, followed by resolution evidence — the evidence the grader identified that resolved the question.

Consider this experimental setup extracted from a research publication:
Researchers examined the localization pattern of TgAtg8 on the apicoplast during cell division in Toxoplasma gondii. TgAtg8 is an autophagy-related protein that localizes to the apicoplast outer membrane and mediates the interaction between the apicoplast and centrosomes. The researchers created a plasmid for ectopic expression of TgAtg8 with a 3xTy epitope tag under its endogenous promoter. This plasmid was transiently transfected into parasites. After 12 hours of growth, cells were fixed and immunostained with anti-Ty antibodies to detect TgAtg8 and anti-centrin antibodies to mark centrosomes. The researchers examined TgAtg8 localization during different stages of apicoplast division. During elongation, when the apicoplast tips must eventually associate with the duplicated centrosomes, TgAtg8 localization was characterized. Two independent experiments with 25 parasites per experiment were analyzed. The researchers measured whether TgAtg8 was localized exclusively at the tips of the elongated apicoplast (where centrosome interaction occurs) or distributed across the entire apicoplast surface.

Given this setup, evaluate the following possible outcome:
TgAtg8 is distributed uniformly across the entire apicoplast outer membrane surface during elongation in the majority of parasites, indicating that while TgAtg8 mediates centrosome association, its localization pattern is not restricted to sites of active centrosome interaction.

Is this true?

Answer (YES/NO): YES